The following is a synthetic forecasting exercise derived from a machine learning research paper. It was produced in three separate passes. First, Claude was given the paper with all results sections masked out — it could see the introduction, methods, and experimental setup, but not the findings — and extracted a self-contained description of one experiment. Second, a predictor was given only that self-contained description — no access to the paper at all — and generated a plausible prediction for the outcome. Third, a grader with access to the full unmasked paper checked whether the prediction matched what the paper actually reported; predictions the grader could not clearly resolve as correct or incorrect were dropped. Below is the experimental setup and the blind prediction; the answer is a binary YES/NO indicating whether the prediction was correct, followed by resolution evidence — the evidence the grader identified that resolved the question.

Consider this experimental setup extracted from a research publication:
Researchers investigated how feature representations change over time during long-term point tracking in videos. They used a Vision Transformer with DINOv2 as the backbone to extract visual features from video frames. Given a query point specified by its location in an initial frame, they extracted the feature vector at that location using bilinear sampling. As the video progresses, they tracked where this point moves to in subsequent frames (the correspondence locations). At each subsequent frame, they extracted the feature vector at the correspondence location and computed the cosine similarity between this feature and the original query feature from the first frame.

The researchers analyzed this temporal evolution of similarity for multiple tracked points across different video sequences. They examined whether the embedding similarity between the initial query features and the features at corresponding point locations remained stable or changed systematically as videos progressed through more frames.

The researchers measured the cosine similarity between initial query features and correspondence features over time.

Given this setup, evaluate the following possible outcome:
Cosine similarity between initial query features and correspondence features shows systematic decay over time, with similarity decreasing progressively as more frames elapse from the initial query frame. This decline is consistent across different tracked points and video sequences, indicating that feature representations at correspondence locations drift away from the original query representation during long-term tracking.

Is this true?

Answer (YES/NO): YES